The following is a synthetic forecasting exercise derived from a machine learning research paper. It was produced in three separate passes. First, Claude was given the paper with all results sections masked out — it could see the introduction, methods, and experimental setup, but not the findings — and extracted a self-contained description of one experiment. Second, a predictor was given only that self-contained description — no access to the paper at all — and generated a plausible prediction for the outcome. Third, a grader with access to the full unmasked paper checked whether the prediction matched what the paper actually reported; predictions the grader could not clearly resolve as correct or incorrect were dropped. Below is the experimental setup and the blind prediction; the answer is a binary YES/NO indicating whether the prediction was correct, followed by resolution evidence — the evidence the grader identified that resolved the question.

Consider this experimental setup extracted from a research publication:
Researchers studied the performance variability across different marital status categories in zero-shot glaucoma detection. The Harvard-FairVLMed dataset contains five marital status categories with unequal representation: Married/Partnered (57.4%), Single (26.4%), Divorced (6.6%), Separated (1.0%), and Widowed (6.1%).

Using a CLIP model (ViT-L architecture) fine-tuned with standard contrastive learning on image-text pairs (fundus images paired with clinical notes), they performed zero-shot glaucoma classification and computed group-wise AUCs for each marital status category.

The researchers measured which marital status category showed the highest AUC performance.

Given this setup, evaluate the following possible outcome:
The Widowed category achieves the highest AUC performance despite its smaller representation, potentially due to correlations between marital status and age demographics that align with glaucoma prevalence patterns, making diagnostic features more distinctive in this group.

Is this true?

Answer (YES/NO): NO